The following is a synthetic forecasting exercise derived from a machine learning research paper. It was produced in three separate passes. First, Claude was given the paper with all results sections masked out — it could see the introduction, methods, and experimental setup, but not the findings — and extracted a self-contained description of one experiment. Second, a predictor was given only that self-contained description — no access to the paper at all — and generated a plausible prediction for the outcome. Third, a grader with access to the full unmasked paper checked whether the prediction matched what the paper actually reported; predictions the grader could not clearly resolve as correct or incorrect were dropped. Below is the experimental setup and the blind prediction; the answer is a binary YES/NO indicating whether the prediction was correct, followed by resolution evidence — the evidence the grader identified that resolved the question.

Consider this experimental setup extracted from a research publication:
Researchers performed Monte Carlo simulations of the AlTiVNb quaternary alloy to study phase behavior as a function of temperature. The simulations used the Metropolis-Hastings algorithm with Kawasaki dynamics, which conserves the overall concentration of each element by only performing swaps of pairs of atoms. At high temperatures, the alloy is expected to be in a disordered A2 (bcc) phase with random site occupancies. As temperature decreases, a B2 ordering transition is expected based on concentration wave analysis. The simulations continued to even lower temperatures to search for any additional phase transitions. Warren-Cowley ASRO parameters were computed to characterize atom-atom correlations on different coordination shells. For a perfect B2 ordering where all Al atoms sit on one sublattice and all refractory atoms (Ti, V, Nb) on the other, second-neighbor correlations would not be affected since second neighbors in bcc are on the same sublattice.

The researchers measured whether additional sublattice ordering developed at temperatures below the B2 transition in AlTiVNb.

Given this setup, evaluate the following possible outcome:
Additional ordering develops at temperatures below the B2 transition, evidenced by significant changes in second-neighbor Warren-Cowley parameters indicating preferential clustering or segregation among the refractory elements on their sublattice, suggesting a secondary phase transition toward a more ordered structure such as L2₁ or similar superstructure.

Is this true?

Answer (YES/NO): NO